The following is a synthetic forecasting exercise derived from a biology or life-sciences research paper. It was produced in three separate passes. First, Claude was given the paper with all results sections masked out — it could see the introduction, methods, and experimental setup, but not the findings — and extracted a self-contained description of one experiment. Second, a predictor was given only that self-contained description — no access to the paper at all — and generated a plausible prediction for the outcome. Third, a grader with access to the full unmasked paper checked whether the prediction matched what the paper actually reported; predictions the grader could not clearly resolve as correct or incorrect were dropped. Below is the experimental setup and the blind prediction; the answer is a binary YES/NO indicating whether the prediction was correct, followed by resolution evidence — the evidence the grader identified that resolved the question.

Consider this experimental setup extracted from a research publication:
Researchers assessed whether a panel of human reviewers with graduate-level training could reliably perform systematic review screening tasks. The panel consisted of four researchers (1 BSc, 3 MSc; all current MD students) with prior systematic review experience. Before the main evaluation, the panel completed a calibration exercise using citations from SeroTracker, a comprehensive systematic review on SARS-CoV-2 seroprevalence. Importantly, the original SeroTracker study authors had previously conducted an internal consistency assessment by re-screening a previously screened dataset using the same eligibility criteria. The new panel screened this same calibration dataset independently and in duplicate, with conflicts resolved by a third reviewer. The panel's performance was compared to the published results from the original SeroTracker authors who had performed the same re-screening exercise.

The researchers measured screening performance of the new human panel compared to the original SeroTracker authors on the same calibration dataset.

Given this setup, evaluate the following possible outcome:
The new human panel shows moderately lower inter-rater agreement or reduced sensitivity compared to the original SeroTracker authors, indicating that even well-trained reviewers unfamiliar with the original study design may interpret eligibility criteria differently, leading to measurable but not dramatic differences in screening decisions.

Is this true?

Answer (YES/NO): NO